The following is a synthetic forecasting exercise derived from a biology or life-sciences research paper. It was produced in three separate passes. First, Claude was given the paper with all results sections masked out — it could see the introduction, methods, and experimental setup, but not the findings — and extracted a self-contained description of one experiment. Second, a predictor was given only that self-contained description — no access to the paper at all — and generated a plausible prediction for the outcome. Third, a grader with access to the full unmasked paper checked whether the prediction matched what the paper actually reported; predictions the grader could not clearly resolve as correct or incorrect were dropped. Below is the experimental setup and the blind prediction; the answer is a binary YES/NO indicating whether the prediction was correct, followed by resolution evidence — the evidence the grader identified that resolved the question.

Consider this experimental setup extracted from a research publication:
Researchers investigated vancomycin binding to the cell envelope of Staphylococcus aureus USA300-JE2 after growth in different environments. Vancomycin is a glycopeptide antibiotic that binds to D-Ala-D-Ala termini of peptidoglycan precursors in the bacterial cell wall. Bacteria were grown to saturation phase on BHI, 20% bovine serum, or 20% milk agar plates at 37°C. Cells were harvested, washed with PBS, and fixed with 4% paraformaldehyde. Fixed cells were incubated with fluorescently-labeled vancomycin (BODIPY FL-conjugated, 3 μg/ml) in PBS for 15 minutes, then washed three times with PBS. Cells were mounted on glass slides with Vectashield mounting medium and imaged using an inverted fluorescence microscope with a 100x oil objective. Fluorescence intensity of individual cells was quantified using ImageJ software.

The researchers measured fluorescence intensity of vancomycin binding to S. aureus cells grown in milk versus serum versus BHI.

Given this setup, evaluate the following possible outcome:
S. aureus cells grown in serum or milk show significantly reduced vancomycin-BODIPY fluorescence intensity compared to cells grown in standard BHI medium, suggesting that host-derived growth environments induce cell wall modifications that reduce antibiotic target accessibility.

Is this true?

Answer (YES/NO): NO